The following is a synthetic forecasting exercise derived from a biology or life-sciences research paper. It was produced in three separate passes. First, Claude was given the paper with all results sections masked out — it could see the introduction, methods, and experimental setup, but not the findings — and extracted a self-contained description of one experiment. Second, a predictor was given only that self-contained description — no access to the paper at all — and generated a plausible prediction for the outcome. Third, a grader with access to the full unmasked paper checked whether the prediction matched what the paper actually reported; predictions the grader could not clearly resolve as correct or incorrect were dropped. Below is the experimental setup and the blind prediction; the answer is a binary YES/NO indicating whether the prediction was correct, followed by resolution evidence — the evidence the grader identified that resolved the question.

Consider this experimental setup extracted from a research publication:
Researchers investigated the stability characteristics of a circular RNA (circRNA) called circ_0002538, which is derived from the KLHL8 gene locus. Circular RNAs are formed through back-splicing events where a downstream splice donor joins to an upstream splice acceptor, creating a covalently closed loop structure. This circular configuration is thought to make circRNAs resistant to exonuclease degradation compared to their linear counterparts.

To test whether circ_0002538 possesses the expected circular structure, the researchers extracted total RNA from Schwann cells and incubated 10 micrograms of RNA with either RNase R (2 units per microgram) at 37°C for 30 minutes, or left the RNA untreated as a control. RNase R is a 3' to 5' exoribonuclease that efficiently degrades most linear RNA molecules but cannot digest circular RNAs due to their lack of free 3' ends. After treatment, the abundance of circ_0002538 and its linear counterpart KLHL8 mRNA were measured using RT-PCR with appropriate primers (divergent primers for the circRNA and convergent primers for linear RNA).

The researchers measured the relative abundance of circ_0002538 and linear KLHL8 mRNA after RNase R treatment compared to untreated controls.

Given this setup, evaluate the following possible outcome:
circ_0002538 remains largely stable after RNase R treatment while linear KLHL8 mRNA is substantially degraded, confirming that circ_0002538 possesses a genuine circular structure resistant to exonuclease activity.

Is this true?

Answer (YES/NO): YES